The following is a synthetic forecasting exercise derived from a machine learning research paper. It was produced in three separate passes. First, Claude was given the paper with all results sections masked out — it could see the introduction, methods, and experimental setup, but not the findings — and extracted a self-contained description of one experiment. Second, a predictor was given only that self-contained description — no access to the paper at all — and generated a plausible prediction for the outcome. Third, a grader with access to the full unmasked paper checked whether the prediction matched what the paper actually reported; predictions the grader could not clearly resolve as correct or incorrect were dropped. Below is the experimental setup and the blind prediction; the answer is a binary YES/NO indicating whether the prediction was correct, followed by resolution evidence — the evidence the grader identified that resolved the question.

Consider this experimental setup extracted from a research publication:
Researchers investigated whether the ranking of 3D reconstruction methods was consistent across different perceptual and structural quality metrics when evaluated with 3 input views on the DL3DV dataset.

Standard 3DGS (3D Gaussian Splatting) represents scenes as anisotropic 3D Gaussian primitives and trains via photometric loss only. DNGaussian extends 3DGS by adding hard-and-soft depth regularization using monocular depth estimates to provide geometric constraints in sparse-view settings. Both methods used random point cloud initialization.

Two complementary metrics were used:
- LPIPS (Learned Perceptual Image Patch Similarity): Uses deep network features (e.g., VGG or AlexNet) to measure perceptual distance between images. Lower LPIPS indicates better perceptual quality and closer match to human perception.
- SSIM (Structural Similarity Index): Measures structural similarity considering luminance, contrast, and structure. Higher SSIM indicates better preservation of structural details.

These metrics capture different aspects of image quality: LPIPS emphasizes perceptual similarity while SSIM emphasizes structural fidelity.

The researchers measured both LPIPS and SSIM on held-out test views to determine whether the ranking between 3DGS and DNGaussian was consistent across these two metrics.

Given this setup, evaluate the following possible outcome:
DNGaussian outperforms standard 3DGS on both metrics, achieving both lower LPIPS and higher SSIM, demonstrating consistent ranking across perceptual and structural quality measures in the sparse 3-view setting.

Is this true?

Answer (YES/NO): NO